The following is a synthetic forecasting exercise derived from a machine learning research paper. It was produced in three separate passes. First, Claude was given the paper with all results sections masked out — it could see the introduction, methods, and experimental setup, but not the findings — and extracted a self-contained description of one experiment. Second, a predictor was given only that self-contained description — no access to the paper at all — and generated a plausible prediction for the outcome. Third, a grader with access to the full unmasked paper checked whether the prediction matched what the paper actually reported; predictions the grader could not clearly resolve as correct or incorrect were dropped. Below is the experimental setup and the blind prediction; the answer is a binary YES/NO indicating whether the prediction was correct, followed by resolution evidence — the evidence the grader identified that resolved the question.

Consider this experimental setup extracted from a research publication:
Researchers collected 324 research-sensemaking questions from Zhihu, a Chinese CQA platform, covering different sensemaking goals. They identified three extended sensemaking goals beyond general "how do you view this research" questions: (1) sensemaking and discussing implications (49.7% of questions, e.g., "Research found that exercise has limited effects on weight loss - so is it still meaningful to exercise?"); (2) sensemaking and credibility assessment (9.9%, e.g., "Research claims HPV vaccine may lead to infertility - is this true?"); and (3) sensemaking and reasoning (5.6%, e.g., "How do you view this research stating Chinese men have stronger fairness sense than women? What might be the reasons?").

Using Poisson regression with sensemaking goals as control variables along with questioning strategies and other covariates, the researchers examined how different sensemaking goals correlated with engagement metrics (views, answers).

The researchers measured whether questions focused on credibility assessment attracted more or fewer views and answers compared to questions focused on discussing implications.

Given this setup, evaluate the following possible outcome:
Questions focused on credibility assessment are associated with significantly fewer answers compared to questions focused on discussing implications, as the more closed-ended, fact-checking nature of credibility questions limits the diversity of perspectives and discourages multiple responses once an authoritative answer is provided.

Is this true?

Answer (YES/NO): NO